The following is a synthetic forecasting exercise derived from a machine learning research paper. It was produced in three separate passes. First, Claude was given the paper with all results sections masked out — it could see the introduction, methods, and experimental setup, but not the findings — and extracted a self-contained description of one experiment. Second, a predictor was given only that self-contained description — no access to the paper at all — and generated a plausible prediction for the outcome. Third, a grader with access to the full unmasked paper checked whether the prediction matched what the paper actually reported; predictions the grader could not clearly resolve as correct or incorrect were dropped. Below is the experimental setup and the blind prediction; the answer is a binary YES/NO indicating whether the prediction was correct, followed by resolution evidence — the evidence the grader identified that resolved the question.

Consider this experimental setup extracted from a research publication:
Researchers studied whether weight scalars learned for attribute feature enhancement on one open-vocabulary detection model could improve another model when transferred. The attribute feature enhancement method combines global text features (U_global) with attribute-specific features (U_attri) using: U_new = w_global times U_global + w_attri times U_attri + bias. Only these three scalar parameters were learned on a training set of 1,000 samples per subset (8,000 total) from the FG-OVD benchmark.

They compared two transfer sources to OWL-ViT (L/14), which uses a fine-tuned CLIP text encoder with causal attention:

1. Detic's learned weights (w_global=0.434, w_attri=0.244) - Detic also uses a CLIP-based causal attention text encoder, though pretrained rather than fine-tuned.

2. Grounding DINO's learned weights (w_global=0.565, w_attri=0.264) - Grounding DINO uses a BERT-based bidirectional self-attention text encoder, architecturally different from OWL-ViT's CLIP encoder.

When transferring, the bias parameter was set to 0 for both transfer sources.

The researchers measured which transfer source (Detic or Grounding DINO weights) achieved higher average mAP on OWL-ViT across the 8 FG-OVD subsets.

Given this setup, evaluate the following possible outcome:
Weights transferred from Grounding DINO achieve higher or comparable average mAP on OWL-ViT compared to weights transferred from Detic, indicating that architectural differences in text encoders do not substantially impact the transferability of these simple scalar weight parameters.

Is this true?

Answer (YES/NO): YES